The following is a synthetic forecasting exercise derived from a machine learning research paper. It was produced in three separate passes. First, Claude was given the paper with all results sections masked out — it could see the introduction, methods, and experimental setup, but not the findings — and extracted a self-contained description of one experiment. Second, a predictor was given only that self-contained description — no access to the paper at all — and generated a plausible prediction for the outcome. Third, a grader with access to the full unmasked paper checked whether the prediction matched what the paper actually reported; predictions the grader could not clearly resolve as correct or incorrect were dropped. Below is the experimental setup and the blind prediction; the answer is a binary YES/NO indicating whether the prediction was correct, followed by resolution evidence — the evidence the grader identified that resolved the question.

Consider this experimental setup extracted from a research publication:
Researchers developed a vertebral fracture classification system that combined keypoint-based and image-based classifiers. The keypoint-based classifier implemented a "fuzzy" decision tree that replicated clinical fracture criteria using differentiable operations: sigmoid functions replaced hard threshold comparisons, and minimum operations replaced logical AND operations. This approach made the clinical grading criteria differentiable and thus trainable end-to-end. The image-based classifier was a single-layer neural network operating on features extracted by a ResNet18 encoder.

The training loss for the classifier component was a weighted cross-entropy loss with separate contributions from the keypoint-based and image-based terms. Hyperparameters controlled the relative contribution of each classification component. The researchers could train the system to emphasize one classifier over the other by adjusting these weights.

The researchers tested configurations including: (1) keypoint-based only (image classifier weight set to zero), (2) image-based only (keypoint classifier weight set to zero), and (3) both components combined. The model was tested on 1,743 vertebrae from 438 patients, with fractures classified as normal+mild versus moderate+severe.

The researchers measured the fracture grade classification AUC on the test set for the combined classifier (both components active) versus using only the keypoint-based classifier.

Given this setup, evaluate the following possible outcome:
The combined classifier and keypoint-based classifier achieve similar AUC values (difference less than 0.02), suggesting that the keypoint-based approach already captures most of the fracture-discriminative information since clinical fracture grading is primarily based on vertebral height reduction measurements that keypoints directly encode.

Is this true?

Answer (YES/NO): NO